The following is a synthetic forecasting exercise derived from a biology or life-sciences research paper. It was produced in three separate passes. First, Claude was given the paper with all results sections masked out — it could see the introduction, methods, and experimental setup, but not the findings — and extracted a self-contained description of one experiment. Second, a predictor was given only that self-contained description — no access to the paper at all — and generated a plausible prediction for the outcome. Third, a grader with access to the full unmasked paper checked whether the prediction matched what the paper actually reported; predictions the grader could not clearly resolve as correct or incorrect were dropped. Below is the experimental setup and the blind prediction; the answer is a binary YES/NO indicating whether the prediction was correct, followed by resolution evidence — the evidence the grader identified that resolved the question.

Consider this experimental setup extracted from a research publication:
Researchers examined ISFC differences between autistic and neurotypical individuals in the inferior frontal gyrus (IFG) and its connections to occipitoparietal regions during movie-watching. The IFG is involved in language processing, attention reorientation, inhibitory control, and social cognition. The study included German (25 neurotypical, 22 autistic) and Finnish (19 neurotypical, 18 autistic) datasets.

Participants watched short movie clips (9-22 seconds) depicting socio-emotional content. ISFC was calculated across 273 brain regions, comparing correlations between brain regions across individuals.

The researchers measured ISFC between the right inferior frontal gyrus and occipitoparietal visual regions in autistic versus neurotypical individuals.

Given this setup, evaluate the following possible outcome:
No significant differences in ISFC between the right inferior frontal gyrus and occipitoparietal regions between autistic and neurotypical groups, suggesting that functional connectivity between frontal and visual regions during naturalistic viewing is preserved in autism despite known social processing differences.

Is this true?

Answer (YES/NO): NO